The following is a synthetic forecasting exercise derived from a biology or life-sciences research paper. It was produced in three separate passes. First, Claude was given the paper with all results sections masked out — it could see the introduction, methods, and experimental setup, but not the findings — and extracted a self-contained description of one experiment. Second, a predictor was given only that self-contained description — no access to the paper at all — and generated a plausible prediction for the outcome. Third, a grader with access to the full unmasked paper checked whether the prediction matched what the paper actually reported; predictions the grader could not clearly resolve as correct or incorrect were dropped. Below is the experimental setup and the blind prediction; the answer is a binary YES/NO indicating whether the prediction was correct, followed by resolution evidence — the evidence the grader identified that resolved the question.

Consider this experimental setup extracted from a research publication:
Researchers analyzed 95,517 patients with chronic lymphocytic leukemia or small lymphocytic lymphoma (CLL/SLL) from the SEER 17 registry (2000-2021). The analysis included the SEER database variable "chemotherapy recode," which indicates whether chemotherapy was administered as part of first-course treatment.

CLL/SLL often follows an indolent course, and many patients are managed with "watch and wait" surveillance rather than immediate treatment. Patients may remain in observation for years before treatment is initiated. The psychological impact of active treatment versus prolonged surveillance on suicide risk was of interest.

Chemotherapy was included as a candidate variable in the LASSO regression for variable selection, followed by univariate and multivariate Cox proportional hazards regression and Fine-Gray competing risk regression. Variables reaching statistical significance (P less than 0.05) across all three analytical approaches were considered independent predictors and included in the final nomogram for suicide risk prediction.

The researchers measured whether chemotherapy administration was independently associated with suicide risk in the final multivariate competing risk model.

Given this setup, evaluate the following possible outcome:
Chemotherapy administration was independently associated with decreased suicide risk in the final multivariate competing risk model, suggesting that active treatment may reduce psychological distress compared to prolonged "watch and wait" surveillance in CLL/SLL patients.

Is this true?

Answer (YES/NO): NO